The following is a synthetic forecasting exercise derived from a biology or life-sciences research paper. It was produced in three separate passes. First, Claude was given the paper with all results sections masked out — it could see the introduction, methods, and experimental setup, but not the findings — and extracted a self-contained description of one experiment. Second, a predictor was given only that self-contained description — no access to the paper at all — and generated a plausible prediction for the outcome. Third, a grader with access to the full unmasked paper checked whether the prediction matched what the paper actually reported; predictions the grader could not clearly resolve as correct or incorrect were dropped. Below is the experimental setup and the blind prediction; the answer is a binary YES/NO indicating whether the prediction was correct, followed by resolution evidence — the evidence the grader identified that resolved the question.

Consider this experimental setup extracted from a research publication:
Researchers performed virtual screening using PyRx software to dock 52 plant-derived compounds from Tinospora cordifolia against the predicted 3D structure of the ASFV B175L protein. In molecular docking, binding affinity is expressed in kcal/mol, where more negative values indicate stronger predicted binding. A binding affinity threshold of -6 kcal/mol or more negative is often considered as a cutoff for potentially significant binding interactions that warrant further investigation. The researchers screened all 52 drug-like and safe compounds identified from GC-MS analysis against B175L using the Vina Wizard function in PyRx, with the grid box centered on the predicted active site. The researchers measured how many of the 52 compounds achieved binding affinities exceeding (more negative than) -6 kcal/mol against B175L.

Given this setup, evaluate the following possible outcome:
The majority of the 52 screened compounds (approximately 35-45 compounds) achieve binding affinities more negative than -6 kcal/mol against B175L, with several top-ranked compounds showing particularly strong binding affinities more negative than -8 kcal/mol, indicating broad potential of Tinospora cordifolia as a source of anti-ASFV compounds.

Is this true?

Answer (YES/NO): NO